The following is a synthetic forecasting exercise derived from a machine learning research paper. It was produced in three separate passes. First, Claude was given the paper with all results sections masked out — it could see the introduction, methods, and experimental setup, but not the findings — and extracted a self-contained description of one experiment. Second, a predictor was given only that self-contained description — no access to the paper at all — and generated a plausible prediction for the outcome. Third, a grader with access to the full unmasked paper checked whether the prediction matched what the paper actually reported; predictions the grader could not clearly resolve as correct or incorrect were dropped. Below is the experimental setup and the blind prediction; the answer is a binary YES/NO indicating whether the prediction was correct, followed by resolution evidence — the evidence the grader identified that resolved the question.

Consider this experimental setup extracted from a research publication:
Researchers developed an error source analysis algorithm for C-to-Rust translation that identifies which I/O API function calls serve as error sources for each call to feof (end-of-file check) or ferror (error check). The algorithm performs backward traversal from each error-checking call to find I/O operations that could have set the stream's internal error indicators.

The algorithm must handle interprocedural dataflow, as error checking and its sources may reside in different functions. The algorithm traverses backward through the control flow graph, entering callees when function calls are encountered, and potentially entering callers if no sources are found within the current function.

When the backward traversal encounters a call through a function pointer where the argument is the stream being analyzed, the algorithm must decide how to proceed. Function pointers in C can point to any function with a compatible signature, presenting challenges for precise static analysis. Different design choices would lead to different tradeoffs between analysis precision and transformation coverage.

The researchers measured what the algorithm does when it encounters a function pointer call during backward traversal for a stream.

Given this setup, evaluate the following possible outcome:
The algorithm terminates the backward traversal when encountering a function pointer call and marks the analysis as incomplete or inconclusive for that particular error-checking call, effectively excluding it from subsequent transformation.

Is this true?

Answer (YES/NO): YES